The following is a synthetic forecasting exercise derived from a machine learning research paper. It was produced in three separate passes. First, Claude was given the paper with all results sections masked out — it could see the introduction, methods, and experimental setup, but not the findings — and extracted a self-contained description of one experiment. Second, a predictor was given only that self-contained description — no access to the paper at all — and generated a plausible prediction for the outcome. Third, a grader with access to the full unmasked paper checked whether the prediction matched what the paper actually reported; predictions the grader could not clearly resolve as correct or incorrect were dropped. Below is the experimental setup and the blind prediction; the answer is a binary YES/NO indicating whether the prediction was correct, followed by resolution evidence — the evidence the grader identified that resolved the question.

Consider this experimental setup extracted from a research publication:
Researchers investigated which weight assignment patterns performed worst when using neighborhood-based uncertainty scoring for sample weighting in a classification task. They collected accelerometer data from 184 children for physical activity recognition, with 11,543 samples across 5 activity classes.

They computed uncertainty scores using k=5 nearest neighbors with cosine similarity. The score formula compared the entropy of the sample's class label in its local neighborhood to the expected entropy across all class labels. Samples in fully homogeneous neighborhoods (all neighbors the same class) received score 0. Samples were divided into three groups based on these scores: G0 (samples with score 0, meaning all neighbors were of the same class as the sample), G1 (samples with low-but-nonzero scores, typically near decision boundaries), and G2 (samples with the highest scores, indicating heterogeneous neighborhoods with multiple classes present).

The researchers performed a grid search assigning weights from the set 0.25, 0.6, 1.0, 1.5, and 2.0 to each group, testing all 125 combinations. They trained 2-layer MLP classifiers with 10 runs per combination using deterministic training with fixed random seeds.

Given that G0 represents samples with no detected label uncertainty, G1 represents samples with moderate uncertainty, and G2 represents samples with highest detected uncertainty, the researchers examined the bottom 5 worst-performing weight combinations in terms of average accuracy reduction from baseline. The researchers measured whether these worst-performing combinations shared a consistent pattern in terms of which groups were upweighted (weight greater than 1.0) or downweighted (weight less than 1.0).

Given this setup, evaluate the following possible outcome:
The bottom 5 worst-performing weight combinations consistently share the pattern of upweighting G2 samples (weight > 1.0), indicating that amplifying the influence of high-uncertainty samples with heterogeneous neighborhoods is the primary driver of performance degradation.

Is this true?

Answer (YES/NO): YES